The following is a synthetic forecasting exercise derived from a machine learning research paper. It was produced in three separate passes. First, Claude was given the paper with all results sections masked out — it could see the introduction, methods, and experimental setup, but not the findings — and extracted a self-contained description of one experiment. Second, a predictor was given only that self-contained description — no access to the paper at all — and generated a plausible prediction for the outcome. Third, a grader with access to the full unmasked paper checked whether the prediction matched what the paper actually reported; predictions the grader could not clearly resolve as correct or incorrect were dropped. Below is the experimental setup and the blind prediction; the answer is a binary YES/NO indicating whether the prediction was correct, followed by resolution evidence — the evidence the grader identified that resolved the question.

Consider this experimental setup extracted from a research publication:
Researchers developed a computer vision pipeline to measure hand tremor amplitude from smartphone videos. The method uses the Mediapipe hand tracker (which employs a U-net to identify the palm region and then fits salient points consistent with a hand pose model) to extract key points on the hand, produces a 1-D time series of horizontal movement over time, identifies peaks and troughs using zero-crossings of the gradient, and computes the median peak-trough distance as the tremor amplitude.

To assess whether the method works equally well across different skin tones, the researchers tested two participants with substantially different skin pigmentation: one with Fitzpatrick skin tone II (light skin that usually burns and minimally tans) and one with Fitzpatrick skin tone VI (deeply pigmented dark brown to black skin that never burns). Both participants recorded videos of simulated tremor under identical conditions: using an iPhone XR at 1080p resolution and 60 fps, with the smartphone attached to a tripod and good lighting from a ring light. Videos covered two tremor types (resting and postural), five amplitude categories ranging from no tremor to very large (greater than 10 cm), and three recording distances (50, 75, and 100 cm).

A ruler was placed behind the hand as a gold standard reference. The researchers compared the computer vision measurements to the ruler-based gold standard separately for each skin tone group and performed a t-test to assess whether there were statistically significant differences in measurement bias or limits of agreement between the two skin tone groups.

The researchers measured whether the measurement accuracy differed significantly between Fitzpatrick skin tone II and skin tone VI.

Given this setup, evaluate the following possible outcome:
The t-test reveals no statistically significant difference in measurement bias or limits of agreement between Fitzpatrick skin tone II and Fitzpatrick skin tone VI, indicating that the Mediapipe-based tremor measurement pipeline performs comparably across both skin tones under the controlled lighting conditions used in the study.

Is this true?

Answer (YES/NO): YES